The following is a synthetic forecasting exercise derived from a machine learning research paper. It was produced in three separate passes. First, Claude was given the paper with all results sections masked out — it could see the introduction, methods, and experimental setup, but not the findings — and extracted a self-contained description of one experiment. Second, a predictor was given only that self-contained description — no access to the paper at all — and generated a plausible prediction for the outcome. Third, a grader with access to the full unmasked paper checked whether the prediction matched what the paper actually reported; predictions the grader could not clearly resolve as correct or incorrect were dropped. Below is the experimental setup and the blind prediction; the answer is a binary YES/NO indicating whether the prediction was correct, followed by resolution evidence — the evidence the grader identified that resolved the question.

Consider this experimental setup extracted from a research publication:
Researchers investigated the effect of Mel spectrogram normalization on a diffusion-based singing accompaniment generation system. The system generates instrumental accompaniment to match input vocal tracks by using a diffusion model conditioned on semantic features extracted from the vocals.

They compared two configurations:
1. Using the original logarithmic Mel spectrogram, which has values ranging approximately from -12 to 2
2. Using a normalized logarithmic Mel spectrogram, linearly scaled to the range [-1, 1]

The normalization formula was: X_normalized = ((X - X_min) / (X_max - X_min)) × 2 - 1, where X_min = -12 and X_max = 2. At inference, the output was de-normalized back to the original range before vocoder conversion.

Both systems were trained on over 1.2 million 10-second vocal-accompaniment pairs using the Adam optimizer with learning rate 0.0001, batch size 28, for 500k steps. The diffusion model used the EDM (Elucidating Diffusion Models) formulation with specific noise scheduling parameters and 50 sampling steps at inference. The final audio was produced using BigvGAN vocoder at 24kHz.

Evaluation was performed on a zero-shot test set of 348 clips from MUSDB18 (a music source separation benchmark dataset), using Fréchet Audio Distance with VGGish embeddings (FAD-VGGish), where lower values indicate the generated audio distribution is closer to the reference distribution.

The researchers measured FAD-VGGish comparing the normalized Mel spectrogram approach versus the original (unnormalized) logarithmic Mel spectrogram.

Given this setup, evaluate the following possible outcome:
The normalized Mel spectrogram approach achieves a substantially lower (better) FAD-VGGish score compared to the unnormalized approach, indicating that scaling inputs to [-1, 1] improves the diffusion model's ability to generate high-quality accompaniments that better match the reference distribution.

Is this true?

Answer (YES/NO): YES